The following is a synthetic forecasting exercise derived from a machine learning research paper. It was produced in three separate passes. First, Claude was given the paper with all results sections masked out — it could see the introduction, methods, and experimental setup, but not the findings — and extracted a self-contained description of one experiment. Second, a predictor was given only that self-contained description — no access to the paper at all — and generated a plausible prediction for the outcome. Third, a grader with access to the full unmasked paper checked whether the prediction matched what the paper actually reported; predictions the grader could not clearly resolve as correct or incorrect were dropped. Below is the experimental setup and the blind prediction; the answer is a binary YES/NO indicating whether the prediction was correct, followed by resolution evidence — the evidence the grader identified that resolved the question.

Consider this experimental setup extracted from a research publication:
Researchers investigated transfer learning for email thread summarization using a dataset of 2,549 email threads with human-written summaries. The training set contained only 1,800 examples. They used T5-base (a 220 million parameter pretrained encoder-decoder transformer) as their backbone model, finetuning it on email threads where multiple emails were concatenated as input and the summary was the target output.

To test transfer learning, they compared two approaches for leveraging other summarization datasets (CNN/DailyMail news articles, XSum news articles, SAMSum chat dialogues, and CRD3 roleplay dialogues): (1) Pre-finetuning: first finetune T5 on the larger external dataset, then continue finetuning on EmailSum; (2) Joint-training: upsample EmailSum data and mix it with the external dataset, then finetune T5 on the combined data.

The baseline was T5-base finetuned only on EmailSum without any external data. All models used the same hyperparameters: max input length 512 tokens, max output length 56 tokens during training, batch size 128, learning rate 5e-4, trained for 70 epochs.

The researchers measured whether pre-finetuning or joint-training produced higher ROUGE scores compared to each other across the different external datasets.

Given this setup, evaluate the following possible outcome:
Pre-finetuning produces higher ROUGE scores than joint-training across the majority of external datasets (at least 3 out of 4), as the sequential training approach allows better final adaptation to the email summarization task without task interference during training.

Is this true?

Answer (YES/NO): YES